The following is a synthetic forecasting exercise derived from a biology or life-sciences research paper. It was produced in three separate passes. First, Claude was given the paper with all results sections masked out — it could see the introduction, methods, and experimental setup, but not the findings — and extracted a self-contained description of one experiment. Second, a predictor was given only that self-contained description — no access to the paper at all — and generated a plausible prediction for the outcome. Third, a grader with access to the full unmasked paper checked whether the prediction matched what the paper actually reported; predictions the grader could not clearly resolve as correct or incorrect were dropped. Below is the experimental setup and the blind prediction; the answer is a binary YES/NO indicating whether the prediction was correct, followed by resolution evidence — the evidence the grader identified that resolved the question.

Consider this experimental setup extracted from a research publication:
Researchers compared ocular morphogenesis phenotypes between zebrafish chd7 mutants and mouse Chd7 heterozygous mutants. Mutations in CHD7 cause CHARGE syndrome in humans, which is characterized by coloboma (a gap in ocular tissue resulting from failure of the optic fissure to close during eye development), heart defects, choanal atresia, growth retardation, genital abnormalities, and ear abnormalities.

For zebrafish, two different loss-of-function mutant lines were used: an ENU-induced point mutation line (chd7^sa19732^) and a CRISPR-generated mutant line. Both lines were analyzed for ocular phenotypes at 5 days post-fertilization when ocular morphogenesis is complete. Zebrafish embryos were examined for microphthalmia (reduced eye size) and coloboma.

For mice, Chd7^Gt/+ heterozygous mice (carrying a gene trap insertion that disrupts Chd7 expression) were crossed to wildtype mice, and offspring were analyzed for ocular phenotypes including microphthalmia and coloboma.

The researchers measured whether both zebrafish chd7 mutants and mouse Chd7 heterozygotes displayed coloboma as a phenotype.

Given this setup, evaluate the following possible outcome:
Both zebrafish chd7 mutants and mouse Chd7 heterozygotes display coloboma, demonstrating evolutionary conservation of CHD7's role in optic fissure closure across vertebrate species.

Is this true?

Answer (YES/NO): NO